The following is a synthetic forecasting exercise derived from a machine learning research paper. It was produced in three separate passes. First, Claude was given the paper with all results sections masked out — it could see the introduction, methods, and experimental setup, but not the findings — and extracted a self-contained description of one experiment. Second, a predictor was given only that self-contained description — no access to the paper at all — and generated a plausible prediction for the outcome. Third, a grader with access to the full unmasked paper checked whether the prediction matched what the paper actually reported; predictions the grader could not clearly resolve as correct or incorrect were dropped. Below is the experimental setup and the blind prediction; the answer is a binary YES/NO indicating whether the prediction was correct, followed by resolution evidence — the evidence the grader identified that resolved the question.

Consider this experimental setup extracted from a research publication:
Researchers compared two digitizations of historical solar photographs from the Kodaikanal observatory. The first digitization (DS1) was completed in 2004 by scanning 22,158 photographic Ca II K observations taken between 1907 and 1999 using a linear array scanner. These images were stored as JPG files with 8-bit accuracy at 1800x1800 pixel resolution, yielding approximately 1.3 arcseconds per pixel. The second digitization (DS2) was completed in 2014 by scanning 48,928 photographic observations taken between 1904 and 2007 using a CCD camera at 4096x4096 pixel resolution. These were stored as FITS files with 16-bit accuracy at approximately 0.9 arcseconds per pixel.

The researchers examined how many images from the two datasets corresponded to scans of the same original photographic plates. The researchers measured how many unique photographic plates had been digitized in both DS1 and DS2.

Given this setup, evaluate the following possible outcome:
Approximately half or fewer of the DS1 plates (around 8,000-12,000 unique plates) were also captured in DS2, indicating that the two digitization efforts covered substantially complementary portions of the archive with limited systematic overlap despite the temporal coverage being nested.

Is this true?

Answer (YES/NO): NO